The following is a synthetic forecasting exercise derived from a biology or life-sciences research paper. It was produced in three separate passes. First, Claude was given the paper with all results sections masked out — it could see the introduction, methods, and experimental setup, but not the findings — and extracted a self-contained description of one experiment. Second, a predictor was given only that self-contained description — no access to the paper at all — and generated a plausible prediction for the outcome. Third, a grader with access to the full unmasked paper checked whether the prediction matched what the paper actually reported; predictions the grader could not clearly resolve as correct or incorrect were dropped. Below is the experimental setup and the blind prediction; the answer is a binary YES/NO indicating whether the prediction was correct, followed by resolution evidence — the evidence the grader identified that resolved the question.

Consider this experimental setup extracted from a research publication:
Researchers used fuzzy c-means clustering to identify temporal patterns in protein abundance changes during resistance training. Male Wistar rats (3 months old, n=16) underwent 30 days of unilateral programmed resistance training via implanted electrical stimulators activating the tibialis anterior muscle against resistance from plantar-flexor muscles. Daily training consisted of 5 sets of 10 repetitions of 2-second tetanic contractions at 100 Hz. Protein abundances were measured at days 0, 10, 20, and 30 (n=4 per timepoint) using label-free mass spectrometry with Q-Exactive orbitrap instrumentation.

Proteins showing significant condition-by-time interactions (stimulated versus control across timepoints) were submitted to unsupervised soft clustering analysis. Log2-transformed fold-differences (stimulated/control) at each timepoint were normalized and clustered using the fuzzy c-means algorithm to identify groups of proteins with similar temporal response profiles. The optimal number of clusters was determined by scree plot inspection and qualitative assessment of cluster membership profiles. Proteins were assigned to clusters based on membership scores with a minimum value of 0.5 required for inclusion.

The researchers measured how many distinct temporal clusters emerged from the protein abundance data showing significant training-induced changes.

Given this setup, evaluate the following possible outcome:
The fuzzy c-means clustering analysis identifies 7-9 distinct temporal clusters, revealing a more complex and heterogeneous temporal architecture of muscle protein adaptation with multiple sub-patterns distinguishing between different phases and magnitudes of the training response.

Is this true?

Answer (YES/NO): NO